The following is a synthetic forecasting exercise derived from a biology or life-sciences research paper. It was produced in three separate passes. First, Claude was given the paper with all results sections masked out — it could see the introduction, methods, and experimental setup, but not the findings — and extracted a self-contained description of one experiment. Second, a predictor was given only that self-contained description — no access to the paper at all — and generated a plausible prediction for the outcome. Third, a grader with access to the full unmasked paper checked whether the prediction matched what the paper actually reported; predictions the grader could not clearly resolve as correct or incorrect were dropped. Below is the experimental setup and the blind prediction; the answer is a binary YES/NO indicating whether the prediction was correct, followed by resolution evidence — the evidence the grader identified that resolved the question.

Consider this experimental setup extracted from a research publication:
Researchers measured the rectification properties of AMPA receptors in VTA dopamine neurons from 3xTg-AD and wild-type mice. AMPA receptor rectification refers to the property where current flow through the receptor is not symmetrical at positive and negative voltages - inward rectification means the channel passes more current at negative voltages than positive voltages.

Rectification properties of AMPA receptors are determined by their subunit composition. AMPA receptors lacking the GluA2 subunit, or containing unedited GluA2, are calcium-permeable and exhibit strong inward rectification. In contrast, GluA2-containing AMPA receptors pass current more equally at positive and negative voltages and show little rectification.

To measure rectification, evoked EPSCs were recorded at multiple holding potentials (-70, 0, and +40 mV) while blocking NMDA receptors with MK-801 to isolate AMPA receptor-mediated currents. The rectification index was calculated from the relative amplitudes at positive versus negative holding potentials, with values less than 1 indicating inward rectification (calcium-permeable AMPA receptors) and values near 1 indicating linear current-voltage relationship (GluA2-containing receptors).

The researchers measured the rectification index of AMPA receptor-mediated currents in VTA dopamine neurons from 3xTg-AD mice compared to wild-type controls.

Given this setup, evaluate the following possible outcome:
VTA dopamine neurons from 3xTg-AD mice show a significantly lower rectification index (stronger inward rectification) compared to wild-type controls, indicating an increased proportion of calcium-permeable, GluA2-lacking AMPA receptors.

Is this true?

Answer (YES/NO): NO